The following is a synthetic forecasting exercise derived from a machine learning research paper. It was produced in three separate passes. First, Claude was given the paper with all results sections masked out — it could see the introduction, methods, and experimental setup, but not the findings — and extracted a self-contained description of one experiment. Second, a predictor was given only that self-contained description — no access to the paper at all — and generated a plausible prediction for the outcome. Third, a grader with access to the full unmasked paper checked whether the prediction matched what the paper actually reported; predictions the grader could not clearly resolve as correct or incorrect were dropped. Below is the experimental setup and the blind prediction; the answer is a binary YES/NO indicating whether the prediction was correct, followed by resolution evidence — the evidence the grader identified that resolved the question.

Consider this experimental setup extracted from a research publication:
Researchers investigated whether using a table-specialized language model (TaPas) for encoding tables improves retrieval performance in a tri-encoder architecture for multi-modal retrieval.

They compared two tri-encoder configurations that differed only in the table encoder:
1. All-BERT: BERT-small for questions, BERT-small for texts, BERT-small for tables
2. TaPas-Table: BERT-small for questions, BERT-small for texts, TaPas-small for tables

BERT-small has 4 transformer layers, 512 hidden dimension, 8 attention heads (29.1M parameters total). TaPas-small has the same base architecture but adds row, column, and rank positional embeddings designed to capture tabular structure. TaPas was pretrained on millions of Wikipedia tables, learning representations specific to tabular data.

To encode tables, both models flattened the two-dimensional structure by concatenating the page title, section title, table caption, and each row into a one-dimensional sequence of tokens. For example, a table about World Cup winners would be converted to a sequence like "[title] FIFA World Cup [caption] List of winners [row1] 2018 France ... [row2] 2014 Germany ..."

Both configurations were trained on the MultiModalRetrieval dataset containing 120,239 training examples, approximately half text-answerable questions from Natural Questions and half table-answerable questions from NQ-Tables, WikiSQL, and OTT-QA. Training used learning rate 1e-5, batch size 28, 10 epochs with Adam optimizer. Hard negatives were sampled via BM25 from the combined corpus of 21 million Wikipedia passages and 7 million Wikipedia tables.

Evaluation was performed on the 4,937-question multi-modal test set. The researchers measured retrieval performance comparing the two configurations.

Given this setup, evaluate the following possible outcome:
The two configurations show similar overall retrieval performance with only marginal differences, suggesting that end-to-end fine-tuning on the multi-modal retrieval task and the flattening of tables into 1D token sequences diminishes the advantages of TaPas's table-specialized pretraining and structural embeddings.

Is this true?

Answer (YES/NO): NO